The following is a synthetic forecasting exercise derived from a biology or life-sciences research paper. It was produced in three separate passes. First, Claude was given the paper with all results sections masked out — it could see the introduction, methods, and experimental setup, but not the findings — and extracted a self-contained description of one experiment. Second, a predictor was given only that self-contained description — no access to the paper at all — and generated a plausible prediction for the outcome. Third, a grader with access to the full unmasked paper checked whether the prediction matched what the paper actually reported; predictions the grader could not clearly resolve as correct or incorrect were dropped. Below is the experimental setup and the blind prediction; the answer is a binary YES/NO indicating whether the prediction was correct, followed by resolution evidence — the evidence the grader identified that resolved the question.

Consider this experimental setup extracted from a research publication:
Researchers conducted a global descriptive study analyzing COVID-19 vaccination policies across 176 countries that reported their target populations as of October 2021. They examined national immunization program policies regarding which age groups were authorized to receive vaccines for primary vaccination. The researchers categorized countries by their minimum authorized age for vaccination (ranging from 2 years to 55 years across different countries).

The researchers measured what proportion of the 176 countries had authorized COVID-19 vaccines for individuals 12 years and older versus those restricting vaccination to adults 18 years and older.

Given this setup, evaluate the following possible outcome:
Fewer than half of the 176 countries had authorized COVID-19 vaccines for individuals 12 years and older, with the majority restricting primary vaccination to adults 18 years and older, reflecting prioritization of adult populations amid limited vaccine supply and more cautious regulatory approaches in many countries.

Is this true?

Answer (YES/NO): NO